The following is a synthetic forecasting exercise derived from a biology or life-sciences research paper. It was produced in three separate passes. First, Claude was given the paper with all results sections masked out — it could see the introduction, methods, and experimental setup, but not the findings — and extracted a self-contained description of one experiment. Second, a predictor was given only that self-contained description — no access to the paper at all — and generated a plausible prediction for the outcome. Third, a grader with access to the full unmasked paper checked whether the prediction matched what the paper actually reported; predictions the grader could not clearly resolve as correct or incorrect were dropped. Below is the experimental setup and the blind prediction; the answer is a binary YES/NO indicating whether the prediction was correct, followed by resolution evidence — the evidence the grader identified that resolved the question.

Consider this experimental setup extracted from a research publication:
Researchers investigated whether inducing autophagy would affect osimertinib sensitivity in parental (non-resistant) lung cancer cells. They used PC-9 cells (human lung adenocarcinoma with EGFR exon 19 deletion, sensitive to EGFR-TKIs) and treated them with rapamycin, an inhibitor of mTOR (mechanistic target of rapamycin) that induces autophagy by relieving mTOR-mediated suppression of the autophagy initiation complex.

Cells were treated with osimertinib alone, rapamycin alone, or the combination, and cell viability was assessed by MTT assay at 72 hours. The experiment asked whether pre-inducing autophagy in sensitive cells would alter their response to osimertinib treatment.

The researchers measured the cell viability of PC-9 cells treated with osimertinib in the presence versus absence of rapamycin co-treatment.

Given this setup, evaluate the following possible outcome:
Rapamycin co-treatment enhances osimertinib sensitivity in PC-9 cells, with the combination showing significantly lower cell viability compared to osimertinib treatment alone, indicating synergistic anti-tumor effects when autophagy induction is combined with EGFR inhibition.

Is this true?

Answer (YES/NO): NO